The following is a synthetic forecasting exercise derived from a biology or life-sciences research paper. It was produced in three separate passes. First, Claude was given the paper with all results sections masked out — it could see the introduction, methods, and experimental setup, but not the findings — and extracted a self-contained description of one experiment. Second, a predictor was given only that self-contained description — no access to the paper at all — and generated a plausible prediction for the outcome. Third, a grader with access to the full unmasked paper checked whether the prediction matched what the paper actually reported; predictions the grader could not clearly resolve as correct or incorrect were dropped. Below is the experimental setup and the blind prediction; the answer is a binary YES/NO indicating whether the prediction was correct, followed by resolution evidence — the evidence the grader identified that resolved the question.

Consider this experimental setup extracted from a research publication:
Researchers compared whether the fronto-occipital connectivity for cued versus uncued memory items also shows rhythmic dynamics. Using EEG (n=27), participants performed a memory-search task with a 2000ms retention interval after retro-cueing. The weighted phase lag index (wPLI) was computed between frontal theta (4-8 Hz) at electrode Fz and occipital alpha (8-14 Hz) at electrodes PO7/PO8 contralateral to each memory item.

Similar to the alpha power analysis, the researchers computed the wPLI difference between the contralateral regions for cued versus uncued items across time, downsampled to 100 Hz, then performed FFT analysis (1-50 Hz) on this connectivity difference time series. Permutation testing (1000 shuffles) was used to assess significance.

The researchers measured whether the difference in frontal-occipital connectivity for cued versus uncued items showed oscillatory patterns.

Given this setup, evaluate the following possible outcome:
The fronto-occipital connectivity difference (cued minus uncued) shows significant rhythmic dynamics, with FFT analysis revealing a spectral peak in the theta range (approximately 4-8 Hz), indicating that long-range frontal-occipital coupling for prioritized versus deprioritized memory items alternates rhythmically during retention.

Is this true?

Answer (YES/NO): YES